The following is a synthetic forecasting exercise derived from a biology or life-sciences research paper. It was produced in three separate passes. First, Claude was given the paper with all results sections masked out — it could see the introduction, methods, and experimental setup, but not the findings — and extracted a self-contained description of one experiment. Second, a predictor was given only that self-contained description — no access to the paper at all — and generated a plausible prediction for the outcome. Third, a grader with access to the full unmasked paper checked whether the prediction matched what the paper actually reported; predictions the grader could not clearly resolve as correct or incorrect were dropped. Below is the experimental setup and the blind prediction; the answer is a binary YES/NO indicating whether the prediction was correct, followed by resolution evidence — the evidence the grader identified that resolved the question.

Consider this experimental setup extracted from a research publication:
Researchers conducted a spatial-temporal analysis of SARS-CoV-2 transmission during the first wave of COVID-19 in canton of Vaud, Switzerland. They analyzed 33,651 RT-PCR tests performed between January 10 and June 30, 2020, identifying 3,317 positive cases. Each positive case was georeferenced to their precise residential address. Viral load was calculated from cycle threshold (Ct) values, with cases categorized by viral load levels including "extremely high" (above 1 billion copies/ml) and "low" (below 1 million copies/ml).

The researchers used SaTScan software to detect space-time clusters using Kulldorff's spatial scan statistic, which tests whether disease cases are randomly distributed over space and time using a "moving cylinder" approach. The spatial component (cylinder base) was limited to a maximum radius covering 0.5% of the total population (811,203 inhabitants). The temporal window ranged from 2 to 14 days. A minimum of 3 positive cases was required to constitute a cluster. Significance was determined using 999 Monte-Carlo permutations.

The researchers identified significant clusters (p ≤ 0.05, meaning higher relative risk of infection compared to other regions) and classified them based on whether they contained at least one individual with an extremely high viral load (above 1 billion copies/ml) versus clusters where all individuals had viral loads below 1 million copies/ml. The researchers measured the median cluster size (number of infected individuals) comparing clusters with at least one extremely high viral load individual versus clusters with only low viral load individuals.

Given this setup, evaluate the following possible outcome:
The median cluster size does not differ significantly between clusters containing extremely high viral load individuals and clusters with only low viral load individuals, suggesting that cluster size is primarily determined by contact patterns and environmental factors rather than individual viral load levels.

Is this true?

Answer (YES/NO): NO